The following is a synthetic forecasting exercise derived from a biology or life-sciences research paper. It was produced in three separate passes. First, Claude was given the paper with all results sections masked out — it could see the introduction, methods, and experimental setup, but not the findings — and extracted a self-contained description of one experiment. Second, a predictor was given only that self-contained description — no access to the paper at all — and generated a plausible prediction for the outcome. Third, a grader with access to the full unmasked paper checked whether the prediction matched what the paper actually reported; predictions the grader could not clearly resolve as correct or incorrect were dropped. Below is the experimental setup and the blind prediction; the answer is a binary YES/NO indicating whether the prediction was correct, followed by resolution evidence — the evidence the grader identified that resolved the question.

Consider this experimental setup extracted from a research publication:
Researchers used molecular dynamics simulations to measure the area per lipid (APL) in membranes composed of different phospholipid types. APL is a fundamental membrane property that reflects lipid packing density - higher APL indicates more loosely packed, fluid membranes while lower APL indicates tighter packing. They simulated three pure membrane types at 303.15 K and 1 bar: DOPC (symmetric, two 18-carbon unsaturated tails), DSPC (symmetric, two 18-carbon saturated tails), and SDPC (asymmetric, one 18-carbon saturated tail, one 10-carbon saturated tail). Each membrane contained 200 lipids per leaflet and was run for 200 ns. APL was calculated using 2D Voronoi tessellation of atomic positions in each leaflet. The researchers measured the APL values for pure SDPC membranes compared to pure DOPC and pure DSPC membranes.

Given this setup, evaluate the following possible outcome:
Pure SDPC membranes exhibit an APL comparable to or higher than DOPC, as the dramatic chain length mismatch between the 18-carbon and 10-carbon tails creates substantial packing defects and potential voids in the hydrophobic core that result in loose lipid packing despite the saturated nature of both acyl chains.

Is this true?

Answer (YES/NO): YES